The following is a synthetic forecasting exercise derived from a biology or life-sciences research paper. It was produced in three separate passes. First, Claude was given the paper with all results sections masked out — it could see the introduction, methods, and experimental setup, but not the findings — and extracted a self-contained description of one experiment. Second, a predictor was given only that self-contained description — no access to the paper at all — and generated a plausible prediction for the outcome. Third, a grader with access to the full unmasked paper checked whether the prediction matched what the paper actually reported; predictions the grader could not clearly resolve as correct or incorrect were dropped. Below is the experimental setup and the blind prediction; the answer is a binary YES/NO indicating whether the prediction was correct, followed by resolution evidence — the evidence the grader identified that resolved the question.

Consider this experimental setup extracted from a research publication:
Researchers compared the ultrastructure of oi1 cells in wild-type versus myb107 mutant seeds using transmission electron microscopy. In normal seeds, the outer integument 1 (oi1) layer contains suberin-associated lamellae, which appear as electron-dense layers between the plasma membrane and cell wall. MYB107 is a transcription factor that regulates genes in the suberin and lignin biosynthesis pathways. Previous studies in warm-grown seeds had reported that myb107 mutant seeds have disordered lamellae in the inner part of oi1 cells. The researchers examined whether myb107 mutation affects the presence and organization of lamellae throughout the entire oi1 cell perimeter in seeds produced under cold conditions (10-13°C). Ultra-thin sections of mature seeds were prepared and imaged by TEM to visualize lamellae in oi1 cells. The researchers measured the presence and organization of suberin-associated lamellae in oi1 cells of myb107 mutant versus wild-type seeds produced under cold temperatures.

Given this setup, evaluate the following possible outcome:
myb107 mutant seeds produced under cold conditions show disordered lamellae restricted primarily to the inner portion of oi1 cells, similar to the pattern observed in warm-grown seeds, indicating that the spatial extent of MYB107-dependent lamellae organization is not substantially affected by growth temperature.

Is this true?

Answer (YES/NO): NO